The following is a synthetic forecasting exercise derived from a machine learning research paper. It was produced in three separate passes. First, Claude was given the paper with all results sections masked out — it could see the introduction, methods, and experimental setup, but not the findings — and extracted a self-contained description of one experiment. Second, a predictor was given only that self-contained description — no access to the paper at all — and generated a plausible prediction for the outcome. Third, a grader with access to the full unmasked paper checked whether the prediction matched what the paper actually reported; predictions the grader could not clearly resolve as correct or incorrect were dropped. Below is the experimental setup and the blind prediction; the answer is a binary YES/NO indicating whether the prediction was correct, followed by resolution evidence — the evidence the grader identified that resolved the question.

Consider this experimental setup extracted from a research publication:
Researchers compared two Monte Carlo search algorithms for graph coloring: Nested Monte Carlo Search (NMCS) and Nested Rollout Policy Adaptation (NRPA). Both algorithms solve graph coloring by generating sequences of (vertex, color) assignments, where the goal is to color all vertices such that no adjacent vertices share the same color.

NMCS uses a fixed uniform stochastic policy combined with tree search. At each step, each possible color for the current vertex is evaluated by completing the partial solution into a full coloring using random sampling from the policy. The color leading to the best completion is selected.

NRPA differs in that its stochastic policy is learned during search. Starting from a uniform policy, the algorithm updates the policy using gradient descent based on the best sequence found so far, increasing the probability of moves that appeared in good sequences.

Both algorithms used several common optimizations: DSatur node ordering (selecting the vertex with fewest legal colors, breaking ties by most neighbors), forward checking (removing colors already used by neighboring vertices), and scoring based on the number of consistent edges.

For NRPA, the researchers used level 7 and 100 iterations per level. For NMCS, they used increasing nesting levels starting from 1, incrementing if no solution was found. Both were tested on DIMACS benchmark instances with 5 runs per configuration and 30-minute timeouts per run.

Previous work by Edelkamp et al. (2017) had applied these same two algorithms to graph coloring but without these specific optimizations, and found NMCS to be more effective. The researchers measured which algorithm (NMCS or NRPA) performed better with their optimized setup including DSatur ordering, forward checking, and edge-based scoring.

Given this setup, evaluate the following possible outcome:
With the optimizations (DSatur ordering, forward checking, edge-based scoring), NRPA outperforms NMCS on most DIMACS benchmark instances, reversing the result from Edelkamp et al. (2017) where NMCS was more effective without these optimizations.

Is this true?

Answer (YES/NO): YES